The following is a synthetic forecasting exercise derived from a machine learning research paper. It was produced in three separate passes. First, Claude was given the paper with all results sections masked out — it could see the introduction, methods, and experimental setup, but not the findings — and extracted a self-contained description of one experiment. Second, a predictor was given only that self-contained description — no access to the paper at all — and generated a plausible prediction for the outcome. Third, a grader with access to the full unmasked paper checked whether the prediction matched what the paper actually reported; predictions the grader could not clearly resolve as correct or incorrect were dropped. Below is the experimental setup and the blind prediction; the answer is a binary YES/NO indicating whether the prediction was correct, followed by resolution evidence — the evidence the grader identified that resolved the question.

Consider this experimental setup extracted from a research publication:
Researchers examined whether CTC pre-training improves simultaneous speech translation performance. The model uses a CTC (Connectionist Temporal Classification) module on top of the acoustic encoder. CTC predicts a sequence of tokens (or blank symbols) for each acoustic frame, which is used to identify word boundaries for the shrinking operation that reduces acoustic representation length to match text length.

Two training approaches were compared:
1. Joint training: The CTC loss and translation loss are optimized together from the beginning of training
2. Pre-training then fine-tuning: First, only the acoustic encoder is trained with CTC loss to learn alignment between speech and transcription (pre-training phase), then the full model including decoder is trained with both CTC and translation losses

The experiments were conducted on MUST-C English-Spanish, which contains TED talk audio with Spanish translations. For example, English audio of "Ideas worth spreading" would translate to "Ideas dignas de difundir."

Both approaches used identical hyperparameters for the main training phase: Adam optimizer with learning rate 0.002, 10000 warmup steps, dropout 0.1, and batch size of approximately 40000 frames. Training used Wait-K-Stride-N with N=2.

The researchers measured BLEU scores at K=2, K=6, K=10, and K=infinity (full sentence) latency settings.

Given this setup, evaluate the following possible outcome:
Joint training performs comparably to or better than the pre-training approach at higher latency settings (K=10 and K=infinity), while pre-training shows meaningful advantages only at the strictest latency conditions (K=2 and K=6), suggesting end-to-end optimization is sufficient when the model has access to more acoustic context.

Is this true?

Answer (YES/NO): NO